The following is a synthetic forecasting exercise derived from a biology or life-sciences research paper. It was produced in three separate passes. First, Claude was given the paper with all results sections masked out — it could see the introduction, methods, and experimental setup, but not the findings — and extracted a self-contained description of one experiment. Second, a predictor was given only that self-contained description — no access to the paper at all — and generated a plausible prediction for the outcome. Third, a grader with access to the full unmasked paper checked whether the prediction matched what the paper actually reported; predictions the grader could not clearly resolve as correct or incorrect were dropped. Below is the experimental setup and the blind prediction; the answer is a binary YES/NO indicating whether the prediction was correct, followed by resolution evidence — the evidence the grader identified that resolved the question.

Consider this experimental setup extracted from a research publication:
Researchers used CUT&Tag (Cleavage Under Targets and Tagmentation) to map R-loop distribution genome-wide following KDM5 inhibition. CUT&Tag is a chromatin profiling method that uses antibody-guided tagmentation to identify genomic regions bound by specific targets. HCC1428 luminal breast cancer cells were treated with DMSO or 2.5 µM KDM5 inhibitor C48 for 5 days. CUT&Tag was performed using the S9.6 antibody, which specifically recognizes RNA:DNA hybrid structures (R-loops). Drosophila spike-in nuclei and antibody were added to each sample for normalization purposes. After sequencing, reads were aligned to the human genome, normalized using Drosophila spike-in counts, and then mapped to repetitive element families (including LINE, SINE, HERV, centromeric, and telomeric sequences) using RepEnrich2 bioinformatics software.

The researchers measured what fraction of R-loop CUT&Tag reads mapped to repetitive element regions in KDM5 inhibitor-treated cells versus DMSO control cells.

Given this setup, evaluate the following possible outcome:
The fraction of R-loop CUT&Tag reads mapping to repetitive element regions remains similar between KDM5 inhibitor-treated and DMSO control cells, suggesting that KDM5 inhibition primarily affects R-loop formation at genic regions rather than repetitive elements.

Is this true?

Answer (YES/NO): NO